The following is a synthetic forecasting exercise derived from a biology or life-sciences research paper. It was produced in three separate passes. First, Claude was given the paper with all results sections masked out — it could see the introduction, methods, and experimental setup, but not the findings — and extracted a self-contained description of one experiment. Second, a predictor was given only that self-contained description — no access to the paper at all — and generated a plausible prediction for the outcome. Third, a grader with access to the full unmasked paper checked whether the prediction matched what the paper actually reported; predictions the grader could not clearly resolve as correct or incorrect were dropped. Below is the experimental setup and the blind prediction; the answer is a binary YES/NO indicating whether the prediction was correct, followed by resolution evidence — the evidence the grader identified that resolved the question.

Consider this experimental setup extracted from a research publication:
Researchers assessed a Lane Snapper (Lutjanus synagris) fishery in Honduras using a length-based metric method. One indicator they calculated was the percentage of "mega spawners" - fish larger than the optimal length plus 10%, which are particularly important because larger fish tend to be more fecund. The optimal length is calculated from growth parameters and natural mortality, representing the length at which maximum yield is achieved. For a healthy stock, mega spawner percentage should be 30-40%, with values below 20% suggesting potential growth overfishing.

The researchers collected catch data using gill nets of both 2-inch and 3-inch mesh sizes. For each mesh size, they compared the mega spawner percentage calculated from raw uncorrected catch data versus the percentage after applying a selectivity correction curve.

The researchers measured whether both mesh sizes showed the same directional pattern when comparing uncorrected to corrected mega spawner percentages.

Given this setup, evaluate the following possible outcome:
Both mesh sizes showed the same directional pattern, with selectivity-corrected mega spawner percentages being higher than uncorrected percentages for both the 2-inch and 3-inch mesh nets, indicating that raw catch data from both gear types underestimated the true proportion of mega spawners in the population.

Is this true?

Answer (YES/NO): YES